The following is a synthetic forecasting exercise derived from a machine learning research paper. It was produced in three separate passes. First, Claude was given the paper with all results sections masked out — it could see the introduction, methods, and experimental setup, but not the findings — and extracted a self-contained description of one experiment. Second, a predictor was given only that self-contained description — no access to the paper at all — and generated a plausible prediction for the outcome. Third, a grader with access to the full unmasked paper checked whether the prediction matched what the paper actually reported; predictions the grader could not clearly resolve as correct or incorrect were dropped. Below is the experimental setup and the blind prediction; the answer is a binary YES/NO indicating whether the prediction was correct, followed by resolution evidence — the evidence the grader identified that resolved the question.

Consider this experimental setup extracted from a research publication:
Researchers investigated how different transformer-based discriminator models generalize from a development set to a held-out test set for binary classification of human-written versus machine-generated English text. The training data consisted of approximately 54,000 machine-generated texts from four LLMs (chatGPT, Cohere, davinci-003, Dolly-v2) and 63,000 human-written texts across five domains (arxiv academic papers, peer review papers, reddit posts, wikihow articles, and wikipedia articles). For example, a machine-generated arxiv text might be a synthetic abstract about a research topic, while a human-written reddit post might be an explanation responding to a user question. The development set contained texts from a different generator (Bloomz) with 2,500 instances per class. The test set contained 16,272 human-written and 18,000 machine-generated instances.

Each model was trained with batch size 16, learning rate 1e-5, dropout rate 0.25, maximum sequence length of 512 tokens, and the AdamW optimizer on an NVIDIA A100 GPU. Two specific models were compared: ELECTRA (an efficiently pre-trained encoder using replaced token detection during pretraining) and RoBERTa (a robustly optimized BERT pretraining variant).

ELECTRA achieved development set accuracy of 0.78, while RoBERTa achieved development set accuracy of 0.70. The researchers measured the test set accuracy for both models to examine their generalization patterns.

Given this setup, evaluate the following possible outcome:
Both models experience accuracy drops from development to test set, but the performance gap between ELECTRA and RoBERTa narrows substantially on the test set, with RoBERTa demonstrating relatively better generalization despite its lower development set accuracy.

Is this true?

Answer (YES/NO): NO